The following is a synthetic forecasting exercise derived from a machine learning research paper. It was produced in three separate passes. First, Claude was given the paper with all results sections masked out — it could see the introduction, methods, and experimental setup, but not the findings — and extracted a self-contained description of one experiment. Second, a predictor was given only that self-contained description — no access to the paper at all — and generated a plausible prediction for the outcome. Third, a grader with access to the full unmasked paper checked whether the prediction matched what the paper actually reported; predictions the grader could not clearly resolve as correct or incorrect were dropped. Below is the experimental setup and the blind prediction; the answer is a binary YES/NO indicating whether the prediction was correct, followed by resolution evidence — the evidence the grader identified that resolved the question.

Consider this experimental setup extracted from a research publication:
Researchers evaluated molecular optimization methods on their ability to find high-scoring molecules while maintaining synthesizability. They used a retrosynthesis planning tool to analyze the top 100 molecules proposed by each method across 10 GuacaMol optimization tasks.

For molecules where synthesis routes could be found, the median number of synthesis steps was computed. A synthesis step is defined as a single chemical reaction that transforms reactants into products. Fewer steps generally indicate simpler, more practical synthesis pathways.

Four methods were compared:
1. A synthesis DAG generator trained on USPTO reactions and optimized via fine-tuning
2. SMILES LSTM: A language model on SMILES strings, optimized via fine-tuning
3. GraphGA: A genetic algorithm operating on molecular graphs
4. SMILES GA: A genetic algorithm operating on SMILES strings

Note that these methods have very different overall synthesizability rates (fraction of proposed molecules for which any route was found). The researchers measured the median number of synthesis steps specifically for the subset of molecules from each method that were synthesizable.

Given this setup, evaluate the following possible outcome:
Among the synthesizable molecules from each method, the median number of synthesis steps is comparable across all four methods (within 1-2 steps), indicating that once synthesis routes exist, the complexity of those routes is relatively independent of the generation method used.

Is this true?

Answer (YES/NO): NO